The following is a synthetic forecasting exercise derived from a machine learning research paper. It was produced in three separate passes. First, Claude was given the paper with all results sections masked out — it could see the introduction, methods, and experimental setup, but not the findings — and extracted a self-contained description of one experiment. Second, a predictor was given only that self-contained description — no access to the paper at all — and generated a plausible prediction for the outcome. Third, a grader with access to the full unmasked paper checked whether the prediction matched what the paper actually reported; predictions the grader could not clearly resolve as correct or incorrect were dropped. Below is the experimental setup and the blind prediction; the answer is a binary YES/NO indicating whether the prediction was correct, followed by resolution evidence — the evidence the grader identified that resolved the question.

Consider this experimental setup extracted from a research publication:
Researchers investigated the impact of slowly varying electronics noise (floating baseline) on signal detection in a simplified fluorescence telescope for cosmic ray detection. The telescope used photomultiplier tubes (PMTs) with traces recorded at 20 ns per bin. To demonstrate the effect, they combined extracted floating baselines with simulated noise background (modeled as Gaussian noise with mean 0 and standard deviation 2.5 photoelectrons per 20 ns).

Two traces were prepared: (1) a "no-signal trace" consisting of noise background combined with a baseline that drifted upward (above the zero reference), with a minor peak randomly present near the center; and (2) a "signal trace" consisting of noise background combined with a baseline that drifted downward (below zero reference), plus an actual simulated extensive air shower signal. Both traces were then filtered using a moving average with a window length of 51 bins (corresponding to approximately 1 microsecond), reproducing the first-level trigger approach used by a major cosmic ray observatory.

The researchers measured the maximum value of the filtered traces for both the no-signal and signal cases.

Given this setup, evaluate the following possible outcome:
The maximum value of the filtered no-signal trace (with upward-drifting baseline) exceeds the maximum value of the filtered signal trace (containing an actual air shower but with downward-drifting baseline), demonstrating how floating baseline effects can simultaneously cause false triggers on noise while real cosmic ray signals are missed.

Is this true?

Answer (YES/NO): YES